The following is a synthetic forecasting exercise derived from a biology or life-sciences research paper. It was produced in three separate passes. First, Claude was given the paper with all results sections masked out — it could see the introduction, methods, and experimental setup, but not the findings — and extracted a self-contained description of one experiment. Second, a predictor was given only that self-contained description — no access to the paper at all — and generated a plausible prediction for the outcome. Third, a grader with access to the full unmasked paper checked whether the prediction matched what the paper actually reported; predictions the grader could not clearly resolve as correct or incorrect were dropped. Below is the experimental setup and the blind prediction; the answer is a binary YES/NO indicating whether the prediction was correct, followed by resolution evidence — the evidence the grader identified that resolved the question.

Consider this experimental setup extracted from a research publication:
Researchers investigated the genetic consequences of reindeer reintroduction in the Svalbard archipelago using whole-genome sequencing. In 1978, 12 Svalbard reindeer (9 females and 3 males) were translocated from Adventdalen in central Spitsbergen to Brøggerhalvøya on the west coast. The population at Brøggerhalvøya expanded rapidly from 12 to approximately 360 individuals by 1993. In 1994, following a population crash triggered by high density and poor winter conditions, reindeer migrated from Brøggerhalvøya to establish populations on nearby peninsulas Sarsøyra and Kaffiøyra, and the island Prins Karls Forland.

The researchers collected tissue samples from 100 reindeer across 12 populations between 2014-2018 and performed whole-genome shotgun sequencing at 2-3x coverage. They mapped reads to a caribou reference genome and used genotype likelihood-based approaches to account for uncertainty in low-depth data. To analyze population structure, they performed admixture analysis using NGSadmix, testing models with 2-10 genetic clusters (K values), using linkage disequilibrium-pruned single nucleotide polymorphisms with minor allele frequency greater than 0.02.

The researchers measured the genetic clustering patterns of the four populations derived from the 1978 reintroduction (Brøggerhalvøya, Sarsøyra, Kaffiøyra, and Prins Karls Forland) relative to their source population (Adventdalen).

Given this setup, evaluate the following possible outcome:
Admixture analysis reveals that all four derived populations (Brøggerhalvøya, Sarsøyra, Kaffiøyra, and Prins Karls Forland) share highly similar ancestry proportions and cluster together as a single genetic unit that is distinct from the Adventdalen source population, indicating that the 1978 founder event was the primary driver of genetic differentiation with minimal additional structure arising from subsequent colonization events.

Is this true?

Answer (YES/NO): NO